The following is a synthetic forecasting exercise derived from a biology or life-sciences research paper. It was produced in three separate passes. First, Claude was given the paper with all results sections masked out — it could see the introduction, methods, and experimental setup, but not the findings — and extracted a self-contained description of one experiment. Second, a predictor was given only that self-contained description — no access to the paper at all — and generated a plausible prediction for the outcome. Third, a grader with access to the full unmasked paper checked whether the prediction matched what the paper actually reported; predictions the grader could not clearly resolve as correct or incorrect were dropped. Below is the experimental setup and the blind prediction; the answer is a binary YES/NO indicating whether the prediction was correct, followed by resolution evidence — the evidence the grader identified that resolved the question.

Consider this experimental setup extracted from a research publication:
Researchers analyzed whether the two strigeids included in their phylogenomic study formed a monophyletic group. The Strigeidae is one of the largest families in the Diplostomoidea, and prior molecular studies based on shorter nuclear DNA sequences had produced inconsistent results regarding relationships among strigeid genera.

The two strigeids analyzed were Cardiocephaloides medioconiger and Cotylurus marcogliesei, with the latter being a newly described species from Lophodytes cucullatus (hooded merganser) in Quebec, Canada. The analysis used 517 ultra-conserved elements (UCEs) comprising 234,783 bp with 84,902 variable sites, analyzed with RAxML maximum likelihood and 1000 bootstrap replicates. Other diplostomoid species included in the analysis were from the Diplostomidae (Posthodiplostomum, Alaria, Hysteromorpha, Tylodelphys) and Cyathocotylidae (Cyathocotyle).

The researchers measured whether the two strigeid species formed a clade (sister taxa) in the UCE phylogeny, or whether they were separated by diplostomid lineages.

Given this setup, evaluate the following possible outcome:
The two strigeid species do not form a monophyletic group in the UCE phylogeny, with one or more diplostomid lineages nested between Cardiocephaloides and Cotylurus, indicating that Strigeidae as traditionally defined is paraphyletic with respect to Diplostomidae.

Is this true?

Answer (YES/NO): NO